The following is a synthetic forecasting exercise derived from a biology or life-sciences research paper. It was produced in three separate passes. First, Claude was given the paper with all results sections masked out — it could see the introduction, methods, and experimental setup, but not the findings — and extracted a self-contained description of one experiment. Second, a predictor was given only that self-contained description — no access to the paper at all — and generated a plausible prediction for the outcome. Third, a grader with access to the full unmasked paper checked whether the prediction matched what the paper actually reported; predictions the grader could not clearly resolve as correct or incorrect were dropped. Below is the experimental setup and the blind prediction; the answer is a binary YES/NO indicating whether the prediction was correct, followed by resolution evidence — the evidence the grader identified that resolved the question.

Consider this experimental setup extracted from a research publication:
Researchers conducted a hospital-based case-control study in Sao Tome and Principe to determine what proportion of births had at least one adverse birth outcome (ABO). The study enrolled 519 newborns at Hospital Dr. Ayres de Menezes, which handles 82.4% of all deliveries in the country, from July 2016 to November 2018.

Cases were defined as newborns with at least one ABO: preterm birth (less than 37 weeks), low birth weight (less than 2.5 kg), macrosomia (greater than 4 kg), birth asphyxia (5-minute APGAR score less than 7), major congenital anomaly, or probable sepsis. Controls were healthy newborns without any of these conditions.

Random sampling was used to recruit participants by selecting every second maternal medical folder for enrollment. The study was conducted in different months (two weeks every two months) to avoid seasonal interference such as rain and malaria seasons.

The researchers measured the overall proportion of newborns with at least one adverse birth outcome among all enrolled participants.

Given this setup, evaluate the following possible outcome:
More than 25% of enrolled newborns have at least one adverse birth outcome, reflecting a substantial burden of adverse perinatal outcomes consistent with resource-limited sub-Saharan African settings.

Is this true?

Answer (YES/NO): YES